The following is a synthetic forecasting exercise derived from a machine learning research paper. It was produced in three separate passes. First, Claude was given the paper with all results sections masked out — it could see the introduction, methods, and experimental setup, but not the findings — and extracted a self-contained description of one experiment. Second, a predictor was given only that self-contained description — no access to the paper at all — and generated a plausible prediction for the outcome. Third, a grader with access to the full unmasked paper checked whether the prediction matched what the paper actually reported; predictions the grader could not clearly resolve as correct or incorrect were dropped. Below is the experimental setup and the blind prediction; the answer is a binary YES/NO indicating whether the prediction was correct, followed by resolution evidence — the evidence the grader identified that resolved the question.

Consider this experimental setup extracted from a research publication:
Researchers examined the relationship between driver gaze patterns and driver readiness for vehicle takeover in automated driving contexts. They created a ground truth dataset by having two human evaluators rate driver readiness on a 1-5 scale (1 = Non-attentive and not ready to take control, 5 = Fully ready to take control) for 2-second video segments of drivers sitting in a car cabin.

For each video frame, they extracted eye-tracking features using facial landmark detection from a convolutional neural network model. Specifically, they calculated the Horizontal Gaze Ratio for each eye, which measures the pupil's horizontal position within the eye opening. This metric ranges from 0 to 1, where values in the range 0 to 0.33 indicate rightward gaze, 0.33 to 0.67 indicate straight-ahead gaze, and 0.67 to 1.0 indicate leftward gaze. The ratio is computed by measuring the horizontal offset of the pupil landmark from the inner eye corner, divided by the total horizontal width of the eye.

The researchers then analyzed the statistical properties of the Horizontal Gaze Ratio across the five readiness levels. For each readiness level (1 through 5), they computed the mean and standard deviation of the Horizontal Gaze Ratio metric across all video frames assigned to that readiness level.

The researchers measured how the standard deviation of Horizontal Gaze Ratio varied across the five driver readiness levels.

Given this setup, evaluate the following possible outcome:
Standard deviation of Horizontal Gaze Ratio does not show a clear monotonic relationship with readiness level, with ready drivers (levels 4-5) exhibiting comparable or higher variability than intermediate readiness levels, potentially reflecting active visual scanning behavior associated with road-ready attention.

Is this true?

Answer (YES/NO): NO